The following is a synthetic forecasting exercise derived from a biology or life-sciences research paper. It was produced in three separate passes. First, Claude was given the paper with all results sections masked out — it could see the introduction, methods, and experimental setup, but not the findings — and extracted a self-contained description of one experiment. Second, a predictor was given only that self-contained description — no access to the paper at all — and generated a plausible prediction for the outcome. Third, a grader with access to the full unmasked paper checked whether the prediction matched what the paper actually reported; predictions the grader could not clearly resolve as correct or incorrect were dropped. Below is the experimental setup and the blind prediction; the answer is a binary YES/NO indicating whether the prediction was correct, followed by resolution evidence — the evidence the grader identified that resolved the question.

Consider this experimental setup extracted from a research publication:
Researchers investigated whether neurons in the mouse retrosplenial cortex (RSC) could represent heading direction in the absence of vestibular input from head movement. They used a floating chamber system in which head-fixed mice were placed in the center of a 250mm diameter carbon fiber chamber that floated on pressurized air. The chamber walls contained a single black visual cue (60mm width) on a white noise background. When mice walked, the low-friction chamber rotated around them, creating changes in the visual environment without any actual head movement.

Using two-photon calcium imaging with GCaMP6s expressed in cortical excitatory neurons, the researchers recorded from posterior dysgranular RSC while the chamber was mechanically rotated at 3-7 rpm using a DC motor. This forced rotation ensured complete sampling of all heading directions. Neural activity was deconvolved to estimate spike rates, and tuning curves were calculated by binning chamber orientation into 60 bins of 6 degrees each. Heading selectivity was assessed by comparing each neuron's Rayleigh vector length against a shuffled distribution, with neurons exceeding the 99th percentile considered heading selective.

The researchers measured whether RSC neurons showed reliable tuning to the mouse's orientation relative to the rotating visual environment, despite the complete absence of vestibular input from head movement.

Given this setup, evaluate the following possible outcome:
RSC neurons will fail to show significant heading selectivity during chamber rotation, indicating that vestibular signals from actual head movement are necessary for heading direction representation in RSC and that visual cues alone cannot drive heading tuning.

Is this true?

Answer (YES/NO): NO